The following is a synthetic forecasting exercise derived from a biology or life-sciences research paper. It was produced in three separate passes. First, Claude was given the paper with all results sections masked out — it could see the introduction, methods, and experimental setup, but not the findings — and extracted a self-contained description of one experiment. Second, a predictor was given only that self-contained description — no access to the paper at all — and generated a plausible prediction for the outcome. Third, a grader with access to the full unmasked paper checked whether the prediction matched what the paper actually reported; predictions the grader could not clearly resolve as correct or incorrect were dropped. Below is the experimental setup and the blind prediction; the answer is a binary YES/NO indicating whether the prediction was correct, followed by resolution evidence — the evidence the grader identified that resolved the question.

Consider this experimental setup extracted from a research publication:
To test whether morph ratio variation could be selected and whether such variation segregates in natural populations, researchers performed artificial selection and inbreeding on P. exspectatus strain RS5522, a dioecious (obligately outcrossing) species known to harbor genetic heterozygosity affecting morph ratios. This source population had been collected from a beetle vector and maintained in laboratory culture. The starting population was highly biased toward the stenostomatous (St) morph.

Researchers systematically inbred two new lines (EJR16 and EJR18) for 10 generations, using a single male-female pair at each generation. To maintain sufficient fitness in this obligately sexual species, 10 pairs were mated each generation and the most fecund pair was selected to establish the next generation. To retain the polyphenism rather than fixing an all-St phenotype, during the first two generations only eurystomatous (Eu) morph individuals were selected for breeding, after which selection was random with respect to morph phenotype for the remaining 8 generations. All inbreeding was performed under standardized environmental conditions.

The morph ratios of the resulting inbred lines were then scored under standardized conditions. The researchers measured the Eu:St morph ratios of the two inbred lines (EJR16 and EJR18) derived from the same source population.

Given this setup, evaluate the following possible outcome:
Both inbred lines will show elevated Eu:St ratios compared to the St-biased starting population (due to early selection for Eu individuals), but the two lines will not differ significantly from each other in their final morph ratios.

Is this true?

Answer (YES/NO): NO